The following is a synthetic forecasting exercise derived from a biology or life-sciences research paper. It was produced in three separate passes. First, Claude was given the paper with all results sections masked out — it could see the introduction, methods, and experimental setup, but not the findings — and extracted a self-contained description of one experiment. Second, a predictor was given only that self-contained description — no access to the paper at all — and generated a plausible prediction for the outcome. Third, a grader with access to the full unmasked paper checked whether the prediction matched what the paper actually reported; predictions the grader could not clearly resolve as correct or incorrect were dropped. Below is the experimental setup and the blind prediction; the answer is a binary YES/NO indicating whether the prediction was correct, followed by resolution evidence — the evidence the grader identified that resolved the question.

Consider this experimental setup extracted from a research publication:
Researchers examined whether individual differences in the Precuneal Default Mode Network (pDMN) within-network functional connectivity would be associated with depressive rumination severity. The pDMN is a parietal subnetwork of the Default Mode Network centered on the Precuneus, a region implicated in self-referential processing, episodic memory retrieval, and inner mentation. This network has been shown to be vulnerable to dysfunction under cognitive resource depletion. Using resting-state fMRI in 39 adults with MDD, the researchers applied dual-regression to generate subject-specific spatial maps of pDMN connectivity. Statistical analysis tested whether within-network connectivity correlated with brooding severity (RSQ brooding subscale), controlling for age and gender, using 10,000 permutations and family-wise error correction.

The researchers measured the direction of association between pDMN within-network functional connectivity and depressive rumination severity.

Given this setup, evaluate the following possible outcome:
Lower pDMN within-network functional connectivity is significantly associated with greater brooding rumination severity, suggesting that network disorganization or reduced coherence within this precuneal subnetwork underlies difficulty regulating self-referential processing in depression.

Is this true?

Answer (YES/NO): YES